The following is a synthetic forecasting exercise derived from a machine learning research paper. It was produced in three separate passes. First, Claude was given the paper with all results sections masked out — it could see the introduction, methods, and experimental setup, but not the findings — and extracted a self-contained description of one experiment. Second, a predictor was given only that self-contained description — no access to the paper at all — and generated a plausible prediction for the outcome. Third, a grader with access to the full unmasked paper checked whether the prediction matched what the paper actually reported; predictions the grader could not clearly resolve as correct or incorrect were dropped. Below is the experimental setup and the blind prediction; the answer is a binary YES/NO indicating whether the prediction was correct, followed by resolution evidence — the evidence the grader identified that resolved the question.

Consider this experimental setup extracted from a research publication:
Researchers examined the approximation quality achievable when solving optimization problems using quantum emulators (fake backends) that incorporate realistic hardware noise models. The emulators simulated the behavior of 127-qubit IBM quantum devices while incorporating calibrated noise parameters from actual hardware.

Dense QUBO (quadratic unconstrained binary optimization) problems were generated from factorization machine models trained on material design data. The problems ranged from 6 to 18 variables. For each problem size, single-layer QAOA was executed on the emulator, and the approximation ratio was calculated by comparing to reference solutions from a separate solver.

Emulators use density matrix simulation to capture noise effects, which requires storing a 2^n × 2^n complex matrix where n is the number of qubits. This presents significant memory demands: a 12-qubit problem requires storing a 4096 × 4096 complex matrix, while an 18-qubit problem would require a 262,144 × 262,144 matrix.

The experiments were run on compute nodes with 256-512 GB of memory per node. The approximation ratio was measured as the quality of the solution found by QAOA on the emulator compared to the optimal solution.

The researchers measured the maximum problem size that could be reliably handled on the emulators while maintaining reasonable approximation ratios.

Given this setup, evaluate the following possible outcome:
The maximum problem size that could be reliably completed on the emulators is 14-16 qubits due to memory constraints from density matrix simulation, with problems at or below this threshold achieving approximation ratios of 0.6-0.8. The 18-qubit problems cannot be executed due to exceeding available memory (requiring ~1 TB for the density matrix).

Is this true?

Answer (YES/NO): NO